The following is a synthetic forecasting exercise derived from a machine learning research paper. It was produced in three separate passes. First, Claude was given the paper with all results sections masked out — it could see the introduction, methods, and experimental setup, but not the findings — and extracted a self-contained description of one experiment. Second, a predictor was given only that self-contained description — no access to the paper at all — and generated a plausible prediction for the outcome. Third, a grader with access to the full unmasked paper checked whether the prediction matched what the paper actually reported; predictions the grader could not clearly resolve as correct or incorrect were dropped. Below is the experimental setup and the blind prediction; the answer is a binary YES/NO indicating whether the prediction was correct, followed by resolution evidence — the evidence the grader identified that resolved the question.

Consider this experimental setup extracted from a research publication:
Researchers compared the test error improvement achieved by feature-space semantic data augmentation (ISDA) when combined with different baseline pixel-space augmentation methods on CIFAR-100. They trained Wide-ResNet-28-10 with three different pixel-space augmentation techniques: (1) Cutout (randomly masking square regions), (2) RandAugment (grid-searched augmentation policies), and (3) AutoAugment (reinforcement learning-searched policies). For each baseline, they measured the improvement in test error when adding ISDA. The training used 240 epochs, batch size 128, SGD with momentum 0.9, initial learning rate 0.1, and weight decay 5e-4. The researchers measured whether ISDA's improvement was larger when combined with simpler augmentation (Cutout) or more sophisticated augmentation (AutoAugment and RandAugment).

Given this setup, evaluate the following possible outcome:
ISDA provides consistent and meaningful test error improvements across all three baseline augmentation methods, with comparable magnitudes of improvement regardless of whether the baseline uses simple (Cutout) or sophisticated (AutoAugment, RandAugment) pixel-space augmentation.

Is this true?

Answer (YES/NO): YES